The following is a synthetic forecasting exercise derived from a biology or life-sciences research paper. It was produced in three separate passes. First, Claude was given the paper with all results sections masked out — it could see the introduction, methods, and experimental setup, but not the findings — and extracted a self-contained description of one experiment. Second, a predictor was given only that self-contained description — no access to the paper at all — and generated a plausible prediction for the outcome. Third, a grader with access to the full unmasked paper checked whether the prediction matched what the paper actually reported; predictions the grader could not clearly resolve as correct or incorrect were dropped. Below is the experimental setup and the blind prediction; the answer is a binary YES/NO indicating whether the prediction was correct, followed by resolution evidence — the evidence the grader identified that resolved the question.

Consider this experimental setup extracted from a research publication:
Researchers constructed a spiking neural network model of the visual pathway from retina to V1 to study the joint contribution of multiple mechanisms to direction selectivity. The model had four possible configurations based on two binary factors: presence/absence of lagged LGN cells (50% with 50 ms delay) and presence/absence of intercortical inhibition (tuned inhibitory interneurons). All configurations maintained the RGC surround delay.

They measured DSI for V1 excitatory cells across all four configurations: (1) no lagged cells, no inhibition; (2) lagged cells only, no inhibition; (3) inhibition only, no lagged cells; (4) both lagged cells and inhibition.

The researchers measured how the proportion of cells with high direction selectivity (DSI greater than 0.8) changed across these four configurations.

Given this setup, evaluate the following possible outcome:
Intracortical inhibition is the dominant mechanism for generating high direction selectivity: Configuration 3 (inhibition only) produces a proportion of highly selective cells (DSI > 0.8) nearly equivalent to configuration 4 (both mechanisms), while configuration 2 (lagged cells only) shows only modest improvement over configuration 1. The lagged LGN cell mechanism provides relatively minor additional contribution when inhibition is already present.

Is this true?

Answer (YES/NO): NO